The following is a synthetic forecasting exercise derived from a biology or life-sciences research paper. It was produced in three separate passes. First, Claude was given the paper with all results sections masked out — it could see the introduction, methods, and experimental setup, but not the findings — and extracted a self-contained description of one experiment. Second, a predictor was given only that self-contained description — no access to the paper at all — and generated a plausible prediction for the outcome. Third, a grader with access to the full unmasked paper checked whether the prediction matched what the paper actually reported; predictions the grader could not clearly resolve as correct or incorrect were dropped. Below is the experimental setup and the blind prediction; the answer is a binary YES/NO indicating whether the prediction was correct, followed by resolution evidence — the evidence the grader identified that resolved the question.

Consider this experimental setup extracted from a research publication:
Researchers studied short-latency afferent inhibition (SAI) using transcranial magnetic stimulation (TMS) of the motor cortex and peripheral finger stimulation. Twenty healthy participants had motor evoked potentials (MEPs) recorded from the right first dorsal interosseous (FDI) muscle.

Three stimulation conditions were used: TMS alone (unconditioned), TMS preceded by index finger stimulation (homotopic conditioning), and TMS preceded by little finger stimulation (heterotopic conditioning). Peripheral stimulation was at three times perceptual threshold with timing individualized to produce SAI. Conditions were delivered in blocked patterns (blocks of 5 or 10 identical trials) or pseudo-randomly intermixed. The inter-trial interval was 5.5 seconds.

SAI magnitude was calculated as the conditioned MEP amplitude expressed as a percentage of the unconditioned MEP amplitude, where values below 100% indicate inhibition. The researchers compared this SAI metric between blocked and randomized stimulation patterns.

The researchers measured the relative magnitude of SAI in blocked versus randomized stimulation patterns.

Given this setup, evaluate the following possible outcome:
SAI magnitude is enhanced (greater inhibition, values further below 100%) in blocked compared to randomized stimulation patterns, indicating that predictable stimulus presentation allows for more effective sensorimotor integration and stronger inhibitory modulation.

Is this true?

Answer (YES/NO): NO